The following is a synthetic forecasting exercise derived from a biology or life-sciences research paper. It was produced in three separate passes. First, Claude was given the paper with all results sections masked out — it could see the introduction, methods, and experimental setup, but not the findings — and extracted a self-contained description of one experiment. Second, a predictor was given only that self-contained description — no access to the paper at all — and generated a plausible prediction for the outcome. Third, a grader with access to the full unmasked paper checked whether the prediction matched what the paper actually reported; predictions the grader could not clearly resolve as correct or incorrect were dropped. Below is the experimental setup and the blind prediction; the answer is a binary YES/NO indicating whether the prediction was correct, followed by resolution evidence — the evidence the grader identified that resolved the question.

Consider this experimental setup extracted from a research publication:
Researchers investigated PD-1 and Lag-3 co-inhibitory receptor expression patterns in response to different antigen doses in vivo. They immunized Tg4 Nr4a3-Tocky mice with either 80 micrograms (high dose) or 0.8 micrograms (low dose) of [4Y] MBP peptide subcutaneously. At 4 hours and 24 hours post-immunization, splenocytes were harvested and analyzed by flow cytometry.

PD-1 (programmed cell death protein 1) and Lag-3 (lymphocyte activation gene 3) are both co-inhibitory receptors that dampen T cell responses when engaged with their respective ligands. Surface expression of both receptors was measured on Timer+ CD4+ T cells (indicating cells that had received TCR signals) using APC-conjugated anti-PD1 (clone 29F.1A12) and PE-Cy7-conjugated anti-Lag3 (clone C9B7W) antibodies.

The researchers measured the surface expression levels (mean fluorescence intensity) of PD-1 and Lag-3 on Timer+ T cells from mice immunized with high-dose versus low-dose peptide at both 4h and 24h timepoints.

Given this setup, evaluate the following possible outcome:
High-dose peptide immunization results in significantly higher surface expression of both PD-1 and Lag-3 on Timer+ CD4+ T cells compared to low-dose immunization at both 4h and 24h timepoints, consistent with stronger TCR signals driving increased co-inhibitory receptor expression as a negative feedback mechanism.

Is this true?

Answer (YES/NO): NO